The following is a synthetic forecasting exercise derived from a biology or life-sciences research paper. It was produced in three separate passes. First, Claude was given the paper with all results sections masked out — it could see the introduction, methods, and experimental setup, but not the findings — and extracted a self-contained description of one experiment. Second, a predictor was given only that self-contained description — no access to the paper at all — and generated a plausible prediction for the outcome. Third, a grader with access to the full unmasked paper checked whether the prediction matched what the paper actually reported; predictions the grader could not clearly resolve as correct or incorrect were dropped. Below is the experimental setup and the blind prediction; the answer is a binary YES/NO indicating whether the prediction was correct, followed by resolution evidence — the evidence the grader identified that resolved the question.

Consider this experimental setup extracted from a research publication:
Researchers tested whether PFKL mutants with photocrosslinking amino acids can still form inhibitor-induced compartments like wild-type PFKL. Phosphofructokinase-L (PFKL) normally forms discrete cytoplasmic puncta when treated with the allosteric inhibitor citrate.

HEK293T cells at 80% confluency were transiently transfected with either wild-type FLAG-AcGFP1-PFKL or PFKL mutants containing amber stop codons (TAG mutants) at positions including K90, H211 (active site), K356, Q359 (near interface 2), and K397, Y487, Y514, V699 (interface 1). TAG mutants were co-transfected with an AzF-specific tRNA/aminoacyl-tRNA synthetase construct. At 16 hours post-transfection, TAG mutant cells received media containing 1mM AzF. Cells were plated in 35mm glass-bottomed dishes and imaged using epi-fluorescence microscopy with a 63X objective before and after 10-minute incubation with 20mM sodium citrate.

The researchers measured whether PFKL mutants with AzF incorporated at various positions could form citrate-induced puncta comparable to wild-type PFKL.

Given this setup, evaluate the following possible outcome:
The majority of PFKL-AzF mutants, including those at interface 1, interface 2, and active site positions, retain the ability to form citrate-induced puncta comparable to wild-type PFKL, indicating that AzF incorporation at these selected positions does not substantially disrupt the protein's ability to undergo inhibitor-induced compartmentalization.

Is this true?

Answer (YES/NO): NO